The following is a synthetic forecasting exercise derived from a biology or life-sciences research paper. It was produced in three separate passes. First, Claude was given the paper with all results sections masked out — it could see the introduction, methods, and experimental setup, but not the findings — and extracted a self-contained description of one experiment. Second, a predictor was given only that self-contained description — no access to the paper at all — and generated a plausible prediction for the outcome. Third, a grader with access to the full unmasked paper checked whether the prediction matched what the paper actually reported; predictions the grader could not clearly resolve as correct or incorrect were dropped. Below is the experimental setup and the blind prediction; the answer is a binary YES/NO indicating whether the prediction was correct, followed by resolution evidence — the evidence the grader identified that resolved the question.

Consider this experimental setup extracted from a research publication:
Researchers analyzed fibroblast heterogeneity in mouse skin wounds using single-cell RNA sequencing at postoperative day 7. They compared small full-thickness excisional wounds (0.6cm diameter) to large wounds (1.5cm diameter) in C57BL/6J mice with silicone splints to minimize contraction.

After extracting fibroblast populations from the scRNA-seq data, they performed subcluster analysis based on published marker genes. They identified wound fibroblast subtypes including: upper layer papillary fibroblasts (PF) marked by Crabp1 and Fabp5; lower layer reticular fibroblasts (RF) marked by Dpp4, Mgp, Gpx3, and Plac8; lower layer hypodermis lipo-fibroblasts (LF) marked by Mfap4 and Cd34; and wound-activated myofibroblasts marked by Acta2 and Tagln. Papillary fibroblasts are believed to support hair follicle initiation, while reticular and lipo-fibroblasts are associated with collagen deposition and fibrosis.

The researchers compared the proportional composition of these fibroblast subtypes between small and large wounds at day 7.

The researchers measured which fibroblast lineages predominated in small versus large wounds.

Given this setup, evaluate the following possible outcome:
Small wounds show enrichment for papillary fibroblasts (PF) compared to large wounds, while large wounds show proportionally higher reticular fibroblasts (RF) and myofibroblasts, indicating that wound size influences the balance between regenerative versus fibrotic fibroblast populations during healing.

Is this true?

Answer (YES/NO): NO